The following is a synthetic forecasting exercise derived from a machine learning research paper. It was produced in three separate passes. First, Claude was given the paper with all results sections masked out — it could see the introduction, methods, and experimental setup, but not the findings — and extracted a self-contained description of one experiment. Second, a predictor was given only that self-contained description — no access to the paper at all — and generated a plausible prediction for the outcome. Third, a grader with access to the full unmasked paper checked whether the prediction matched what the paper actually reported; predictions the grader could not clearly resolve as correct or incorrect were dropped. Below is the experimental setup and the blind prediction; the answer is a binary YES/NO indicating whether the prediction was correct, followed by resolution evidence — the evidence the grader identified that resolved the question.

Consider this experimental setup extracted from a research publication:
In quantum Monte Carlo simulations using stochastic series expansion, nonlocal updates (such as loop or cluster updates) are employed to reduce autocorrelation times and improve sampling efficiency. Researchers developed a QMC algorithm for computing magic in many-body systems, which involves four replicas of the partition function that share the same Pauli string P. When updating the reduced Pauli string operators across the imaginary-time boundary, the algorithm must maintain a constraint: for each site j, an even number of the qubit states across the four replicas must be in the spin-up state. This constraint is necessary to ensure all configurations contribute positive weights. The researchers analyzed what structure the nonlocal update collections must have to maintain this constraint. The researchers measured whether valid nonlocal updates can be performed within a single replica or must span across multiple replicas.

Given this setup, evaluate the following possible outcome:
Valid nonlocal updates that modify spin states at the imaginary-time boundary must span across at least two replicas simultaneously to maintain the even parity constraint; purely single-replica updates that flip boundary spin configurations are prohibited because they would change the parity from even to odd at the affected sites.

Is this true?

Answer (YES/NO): YES